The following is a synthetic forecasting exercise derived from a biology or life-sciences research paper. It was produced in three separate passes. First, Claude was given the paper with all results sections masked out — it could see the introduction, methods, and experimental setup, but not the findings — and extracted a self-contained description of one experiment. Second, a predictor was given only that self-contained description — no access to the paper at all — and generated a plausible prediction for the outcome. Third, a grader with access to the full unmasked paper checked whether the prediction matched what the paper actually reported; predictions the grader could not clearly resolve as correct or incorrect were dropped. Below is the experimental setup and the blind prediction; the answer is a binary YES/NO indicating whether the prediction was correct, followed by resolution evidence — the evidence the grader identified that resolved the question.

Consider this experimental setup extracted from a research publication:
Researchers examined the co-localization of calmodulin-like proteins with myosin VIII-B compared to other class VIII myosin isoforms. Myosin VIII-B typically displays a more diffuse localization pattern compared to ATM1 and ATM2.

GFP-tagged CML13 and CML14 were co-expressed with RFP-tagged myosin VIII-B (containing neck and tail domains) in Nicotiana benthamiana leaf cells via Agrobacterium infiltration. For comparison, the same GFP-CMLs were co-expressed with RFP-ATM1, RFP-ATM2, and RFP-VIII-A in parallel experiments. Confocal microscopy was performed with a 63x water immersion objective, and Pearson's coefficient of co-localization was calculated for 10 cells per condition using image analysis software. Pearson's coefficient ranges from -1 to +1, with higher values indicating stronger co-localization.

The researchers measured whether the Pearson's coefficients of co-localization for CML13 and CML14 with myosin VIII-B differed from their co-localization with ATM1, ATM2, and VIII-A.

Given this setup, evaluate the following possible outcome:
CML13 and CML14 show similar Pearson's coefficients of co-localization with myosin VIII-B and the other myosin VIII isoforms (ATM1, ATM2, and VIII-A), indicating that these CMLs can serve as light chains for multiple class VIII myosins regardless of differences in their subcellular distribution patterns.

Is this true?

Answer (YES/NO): NO